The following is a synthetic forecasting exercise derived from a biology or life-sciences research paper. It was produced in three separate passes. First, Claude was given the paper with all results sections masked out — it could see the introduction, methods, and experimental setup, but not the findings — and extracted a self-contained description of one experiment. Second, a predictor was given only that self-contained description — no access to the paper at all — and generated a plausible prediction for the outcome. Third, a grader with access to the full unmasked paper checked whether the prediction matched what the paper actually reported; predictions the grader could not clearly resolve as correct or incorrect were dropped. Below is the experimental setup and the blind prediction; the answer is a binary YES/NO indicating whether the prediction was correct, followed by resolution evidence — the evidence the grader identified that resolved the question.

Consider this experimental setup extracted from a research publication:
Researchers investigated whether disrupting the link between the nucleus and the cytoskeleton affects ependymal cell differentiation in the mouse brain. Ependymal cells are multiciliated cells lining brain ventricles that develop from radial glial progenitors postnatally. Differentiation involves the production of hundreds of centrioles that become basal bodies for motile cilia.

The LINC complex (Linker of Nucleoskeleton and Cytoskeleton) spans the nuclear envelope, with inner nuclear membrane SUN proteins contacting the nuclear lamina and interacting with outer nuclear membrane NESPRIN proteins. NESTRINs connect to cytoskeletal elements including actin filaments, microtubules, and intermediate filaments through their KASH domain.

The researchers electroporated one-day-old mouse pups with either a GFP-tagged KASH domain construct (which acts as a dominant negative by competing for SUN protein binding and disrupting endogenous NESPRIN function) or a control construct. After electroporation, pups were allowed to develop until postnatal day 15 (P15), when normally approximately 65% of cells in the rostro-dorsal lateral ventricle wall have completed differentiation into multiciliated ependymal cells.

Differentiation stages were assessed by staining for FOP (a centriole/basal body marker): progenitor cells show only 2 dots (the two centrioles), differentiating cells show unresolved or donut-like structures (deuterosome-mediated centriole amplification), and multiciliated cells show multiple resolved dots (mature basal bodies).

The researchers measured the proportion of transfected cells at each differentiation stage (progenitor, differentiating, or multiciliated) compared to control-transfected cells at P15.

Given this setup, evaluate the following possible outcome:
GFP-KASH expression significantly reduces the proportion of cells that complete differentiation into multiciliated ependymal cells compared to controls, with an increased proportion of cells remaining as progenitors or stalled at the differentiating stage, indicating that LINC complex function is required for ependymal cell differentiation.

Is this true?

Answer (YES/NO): YES